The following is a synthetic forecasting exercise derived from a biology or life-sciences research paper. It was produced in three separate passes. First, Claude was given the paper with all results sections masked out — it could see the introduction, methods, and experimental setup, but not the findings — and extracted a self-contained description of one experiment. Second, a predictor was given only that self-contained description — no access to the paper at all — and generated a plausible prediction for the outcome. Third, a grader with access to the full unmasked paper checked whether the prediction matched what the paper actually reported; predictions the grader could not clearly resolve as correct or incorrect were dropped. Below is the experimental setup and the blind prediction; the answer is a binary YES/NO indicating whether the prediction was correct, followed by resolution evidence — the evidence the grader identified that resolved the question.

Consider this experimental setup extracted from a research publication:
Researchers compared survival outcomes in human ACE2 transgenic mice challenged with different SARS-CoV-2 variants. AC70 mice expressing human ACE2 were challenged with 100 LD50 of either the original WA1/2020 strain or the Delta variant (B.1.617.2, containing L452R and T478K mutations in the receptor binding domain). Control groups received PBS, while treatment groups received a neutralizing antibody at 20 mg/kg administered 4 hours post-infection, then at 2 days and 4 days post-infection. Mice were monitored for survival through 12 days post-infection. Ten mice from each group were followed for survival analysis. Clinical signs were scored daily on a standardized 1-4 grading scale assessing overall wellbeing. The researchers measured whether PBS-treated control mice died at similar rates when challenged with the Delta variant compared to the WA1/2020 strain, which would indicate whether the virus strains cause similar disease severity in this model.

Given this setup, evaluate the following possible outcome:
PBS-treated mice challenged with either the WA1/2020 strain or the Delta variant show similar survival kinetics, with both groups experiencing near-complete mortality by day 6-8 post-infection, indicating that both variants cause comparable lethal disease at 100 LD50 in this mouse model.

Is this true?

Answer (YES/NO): NO